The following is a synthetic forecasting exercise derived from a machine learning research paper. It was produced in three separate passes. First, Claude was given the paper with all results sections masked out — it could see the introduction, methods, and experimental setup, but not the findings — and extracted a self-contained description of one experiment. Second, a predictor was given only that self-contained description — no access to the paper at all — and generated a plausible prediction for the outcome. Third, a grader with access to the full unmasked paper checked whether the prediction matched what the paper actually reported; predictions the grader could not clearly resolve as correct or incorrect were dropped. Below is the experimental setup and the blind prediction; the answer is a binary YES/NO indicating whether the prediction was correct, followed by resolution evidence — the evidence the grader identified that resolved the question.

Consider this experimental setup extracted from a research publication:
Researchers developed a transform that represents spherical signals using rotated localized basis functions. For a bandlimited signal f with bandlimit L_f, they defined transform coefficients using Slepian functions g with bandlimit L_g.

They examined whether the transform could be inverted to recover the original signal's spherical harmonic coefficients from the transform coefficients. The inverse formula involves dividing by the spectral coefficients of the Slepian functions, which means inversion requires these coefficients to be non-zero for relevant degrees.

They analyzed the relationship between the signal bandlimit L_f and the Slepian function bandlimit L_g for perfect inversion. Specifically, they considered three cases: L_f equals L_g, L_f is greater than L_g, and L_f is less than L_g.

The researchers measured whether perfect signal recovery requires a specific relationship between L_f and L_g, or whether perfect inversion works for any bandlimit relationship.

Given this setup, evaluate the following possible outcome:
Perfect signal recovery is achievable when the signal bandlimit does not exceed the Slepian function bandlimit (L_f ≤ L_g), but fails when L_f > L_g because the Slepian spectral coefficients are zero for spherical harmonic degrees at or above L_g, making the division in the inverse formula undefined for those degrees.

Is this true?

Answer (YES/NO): YES